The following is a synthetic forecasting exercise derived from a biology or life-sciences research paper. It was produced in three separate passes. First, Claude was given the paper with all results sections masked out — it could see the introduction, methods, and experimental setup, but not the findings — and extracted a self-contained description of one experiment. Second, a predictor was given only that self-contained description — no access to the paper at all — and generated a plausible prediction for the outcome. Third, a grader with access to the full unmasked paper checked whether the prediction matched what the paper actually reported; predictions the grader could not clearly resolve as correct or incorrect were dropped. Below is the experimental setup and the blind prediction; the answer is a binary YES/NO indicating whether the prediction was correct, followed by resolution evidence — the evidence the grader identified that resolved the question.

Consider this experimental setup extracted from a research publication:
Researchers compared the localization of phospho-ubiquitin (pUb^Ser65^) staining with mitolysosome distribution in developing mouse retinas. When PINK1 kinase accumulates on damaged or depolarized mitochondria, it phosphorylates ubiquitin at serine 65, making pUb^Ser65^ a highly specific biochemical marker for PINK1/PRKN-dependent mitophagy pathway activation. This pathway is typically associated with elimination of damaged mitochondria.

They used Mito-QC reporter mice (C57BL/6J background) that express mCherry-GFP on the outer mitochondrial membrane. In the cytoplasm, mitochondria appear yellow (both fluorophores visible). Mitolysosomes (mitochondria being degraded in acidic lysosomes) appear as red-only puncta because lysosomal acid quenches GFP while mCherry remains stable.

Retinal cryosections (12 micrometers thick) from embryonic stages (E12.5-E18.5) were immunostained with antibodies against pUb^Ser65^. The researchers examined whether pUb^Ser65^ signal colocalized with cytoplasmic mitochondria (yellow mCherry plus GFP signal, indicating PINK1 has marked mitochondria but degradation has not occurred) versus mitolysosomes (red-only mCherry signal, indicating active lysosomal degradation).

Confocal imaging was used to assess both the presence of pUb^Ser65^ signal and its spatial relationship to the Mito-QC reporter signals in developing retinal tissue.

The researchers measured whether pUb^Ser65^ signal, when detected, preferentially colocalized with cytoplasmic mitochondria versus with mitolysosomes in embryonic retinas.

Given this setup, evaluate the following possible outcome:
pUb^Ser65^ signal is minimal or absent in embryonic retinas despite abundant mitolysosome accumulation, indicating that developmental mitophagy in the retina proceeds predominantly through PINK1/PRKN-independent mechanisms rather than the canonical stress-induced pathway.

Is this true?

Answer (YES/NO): NO